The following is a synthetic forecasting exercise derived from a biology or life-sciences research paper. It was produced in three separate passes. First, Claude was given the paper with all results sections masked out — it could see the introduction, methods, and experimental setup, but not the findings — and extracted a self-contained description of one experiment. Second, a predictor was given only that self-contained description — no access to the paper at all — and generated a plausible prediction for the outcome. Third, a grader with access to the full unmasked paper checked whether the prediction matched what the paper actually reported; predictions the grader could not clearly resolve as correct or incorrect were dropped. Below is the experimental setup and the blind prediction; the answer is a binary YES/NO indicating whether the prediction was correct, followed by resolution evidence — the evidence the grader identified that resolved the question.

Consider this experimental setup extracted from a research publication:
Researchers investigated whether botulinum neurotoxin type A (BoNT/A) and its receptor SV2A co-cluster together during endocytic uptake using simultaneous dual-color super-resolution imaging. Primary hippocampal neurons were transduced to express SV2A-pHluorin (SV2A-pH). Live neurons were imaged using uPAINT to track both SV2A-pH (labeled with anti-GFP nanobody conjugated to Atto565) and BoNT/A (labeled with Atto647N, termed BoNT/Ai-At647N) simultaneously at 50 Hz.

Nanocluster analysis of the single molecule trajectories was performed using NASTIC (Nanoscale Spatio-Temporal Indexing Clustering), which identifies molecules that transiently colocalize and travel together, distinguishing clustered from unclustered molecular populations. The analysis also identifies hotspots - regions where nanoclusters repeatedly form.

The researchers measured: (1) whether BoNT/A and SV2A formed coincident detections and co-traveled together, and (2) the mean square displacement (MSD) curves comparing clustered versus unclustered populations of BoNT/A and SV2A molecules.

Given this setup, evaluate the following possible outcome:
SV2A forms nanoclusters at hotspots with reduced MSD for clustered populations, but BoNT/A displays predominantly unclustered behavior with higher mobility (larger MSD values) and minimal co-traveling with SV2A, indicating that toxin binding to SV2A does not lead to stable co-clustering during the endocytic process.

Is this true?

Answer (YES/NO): NO